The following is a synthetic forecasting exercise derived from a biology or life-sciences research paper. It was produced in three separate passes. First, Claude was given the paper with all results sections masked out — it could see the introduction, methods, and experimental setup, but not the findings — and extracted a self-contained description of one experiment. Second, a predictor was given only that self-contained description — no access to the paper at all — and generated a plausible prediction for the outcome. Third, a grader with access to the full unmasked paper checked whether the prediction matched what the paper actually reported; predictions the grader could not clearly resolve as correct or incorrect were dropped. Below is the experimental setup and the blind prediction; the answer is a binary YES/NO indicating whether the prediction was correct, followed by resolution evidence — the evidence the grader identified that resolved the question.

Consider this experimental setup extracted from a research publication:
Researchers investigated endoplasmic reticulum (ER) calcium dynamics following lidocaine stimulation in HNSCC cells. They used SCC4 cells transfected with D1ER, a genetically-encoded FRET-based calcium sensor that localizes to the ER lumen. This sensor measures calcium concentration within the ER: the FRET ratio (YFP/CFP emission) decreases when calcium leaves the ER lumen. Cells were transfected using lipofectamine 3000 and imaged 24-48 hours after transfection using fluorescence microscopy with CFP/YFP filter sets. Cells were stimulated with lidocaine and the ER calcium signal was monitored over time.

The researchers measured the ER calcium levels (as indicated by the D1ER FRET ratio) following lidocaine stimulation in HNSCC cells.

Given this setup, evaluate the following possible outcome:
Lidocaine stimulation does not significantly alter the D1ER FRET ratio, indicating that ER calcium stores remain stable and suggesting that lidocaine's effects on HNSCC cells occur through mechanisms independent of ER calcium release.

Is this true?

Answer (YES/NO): NO